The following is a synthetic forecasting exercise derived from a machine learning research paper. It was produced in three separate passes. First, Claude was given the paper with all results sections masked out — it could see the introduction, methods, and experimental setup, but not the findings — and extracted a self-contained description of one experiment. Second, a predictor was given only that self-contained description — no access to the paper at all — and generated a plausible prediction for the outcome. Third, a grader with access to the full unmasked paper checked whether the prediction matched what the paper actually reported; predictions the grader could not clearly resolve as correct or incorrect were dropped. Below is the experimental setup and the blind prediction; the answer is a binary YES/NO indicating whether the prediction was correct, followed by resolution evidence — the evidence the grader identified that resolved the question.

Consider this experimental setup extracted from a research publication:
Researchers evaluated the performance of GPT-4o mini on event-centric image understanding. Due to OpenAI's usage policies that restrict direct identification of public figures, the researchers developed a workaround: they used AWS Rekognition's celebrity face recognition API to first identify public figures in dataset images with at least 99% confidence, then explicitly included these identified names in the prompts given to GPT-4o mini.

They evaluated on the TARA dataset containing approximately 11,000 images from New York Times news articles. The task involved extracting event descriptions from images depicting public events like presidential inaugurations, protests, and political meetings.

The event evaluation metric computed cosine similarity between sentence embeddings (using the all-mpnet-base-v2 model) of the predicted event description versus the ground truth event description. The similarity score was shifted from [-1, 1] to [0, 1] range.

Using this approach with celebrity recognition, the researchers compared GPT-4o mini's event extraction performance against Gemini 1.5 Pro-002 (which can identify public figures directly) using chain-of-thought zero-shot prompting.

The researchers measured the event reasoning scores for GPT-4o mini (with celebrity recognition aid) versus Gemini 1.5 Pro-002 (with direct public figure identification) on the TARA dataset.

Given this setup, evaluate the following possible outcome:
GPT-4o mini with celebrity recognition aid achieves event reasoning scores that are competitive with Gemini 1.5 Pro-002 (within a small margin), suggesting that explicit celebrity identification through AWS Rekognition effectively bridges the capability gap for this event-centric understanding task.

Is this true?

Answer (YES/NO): YES